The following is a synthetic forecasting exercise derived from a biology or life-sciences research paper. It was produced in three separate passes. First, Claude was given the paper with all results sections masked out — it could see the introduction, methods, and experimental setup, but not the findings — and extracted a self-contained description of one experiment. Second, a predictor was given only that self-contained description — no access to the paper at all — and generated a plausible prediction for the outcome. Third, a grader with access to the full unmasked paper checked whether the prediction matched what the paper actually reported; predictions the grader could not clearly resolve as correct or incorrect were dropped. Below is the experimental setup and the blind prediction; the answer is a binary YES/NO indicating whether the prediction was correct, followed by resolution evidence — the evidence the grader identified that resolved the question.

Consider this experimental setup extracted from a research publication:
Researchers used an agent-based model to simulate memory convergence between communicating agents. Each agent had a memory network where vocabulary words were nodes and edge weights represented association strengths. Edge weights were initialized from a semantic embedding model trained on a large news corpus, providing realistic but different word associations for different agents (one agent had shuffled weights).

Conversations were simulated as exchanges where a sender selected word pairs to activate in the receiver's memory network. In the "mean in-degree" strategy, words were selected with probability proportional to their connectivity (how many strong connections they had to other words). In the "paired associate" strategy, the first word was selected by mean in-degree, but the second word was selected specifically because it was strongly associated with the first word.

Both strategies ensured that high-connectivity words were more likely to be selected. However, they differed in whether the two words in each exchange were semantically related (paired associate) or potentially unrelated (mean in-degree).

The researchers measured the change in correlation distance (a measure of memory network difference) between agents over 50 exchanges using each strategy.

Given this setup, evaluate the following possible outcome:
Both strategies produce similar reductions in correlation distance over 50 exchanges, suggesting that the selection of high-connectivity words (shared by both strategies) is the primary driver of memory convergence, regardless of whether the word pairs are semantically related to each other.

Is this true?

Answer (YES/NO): NO